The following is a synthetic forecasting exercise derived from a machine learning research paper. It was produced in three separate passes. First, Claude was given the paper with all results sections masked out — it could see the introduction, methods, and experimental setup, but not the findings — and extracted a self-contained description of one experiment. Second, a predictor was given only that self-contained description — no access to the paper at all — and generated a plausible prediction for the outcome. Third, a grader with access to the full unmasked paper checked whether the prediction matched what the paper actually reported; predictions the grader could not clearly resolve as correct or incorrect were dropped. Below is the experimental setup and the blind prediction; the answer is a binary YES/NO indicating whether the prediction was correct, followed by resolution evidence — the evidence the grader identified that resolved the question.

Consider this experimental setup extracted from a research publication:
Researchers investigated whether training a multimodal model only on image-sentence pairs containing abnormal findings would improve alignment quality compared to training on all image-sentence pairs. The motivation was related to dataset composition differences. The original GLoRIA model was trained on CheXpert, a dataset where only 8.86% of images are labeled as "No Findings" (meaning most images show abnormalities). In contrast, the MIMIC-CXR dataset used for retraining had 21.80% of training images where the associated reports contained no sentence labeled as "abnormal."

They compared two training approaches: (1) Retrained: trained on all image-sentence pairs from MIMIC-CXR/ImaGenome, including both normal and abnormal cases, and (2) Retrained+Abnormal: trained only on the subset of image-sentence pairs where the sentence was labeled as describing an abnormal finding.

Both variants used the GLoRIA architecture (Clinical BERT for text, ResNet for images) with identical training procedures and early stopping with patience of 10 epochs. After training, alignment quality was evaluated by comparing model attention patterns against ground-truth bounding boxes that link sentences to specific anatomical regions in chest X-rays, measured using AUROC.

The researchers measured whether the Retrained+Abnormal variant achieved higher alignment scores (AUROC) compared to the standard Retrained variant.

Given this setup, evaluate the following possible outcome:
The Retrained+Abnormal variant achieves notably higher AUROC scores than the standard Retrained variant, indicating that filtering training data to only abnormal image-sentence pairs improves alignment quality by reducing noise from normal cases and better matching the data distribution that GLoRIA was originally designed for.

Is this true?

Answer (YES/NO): NO